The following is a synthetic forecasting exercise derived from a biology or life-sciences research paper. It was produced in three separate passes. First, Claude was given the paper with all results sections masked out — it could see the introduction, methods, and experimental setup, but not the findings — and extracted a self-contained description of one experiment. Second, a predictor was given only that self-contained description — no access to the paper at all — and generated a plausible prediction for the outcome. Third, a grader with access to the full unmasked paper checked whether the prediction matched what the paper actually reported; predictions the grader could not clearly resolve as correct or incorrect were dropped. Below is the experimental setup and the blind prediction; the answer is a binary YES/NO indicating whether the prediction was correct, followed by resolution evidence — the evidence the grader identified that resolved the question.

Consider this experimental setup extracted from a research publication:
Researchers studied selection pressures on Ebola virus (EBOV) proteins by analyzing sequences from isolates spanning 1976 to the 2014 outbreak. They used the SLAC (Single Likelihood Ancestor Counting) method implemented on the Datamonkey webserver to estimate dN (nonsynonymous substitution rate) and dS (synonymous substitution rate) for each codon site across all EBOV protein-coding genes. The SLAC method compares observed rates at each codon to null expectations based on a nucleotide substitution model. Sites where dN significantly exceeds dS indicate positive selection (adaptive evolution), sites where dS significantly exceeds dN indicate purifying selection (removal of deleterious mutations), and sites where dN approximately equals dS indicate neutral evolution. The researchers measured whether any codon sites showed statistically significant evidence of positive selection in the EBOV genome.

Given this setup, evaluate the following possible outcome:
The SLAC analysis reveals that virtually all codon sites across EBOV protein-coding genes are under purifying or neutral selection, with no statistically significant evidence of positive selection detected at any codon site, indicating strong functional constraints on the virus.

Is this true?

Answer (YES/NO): NO